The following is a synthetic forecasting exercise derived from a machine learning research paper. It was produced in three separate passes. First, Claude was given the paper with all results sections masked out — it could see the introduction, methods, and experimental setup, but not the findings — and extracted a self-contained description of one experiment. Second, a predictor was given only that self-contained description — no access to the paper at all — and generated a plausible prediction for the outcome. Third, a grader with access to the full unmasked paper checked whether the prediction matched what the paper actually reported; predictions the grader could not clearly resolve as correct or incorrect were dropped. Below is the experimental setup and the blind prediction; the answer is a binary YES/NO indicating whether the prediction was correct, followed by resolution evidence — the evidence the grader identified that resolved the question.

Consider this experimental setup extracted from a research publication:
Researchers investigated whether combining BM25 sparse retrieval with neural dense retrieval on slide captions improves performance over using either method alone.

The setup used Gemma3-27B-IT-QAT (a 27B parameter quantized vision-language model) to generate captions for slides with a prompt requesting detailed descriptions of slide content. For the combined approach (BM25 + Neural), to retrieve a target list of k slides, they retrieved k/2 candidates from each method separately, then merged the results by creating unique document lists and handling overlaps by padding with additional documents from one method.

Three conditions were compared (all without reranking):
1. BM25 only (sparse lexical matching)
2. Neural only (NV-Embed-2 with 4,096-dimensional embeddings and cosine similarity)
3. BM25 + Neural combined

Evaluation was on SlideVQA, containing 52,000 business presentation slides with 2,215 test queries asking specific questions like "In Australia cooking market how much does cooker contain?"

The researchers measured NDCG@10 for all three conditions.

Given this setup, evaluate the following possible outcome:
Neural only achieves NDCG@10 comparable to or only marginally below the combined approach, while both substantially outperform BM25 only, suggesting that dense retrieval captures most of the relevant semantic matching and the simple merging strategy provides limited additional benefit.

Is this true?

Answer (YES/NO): NO